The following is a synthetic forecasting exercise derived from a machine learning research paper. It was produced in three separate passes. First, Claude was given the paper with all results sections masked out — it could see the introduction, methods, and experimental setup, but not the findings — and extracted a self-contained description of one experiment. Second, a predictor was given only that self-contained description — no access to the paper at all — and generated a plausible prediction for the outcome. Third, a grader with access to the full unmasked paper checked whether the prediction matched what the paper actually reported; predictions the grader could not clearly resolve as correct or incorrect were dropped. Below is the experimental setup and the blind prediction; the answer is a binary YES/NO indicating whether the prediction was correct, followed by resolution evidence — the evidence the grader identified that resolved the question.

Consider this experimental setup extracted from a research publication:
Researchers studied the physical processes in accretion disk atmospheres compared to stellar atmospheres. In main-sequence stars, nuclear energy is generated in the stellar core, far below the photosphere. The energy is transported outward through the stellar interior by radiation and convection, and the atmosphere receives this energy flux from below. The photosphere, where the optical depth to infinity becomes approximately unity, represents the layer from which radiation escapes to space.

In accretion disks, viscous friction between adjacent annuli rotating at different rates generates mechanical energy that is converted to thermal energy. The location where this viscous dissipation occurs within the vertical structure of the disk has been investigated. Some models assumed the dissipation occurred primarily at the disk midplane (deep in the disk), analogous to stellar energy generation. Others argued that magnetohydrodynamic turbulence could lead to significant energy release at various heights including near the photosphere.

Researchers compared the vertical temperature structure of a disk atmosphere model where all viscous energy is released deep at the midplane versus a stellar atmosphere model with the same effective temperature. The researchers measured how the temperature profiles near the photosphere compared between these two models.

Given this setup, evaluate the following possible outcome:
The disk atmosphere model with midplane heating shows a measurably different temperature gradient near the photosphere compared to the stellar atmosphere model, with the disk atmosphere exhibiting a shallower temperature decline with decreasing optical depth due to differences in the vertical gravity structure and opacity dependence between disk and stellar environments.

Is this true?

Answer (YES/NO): NO